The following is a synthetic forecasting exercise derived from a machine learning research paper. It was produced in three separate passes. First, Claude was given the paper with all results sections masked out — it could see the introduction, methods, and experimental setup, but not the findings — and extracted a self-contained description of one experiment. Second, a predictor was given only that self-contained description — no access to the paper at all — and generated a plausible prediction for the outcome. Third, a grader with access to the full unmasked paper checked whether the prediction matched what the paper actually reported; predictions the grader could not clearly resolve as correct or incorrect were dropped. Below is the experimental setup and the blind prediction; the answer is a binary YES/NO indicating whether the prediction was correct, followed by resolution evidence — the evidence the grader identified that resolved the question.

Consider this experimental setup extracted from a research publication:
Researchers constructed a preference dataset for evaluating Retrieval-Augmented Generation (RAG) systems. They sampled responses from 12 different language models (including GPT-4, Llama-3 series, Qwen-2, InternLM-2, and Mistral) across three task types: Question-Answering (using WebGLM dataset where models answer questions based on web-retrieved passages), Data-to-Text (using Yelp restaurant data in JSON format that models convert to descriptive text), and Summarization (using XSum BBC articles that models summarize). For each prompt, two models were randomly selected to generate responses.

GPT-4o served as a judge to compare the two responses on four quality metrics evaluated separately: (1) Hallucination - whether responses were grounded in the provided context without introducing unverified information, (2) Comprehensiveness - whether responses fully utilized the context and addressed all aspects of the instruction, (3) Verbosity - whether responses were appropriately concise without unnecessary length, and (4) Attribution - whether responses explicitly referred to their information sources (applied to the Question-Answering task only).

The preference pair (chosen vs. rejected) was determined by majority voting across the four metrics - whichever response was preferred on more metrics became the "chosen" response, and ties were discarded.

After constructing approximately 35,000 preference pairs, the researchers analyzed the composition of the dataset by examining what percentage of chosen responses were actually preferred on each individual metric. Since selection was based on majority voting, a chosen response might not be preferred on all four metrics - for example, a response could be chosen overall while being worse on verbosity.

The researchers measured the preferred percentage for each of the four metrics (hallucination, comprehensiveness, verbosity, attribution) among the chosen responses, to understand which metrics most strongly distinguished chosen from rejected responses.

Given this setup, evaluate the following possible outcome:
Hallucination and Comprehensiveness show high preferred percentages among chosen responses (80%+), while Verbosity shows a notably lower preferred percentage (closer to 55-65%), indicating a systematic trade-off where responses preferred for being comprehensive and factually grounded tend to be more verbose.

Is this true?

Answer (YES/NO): NO